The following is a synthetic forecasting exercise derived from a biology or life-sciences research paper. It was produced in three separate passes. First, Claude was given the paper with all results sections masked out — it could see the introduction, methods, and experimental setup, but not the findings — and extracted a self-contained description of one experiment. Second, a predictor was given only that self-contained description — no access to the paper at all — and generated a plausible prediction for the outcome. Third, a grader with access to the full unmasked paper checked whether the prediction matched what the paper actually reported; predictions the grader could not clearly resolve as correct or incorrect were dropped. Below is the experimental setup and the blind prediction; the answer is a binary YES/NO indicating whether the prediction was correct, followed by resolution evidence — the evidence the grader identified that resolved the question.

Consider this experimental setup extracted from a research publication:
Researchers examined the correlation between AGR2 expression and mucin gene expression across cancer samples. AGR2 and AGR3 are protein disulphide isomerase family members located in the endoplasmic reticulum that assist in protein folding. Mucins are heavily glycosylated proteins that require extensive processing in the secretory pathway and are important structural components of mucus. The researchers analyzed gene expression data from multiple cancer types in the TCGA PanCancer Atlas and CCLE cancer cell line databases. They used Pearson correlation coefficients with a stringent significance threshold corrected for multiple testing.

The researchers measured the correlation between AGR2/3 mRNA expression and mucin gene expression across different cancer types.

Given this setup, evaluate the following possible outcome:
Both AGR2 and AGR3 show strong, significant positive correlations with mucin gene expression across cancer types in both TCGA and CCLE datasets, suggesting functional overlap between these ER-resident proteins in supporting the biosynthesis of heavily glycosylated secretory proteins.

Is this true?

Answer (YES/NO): YES